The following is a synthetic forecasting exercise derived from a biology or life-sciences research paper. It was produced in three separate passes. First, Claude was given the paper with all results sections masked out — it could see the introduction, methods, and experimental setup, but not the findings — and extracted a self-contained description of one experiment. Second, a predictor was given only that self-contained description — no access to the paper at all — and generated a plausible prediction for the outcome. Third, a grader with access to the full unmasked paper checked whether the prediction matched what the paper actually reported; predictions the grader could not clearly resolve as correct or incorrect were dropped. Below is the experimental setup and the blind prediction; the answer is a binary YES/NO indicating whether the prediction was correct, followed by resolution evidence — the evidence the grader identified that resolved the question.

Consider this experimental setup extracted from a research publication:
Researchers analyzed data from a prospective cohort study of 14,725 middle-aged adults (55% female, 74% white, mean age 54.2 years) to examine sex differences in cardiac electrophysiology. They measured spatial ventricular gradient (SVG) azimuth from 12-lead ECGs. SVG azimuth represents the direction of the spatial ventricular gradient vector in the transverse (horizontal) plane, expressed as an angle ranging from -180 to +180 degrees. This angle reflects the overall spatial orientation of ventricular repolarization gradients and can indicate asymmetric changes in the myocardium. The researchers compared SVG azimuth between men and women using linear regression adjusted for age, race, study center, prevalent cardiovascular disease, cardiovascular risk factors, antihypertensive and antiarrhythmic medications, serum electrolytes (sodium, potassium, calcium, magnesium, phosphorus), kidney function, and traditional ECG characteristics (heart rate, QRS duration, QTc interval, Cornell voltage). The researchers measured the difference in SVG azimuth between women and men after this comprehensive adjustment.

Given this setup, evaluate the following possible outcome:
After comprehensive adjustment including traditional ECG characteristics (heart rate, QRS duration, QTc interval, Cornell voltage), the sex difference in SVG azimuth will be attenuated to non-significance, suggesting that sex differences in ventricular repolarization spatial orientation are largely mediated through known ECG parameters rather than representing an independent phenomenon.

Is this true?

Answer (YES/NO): NO